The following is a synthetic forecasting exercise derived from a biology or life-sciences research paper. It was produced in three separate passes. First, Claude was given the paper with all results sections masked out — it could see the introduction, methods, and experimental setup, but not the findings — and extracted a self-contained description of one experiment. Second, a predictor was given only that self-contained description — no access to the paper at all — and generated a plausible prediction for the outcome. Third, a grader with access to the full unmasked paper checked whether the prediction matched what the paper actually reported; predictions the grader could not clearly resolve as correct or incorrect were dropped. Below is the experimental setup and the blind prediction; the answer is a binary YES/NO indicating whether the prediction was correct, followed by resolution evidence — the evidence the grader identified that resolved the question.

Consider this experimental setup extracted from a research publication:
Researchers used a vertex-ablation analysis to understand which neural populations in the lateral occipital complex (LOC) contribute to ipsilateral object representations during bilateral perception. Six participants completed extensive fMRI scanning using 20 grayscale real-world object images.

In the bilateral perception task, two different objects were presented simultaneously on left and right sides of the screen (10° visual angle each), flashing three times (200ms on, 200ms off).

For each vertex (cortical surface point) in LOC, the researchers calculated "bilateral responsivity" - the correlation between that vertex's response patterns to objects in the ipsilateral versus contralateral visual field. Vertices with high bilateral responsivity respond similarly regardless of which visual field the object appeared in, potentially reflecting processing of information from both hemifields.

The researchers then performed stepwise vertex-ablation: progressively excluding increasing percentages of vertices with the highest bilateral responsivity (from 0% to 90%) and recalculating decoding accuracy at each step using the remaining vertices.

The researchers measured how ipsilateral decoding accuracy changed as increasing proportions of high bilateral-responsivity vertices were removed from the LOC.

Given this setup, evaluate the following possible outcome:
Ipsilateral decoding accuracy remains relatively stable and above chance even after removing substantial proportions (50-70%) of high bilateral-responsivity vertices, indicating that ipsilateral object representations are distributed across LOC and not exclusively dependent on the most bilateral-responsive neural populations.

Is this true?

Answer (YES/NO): NO